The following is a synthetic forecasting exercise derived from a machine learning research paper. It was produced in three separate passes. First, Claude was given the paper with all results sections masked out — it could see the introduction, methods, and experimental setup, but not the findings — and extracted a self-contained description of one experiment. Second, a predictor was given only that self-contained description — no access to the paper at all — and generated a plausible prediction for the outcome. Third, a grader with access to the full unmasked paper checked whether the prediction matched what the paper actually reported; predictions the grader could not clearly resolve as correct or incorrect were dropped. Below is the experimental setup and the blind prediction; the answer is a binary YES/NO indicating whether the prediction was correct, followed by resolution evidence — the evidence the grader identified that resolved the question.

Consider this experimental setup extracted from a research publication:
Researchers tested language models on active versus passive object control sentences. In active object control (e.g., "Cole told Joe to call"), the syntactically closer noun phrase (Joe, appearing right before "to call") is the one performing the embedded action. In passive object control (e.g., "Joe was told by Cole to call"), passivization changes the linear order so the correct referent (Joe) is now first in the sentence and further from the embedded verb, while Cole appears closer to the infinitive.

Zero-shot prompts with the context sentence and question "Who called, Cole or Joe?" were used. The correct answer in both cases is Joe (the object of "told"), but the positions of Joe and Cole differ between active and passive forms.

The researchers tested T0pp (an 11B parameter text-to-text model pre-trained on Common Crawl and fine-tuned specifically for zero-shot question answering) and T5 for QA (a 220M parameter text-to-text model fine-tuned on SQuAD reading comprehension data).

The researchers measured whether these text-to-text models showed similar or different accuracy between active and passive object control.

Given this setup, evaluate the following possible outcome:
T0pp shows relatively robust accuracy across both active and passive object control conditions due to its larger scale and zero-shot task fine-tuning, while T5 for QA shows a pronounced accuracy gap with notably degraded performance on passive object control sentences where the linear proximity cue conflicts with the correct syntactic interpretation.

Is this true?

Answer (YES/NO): NO